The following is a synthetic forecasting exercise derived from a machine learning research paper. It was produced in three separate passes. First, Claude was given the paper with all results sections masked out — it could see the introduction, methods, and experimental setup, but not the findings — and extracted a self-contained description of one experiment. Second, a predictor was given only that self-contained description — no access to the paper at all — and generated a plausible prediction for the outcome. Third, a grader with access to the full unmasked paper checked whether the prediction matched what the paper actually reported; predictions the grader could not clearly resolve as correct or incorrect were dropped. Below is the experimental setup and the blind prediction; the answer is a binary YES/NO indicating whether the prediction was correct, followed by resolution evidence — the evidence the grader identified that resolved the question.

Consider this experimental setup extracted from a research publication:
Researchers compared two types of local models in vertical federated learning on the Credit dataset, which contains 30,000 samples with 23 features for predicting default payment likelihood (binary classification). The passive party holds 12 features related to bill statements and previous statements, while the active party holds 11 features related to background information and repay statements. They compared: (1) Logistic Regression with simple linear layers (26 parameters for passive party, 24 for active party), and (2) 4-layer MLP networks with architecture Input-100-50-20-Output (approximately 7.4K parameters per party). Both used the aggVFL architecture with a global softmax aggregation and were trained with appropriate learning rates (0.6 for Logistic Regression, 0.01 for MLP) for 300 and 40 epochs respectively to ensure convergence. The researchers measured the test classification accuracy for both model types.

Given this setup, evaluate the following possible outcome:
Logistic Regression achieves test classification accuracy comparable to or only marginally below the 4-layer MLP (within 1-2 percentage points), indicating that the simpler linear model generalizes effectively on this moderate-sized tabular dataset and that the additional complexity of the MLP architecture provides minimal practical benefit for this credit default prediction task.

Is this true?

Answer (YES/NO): YES